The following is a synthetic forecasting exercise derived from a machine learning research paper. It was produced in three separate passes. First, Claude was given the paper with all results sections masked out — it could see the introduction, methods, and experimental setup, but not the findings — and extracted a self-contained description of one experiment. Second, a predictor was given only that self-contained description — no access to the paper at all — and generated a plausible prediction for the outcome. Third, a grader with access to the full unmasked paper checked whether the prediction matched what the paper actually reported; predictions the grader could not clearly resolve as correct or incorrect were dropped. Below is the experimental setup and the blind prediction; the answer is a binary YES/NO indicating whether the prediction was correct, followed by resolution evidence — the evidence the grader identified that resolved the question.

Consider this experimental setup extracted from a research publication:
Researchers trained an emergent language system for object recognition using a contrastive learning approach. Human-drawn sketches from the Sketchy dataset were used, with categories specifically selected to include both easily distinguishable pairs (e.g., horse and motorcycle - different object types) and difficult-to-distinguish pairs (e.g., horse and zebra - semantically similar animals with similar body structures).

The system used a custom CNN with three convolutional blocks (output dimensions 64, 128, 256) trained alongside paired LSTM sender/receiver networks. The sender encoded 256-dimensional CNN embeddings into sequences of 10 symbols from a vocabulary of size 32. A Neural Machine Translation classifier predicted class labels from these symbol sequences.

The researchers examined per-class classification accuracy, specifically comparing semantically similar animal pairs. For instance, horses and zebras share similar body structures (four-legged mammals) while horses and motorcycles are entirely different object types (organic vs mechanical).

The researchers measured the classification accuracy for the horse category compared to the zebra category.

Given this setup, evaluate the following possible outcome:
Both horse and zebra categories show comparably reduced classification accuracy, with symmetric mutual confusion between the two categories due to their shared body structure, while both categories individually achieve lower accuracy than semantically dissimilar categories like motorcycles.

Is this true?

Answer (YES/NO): NO